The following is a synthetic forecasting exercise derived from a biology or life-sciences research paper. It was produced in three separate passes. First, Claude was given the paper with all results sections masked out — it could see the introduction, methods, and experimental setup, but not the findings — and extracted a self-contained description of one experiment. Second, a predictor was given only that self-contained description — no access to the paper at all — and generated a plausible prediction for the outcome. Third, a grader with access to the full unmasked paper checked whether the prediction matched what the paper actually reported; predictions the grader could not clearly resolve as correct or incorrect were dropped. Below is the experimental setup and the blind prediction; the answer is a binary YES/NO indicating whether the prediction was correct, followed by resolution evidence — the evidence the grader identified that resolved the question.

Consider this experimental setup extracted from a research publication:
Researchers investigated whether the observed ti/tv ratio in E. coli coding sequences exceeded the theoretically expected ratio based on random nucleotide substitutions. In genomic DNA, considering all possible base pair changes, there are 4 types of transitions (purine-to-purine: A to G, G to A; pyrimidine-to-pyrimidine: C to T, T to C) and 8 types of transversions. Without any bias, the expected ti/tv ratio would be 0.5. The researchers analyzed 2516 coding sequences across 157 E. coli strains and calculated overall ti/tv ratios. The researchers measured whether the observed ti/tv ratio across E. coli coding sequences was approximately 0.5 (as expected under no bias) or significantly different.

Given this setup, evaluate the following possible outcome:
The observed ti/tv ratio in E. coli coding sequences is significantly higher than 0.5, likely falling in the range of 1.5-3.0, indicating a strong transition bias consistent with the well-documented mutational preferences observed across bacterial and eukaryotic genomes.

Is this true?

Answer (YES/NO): NO